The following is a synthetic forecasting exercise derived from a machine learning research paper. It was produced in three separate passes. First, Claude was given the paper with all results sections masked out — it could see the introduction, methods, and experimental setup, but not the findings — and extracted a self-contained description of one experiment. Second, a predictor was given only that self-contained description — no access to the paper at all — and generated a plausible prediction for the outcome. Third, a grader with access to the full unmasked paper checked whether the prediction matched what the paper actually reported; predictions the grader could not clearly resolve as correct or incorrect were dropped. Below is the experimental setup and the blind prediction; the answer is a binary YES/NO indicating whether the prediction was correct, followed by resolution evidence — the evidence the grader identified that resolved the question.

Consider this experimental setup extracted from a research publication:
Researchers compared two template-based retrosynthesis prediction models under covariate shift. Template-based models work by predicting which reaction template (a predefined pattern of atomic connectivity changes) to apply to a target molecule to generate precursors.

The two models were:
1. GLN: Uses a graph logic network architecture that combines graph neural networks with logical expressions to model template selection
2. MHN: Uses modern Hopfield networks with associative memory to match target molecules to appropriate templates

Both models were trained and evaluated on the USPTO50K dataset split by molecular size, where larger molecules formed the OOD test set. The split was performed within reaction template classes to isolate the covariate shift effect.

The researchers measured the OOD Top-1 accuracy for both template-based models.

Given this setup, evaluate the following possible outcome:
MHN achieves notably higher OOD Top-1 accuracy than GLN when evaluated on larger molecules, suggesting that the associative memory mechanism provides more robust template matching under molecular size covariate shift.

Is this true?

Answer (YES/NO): NO